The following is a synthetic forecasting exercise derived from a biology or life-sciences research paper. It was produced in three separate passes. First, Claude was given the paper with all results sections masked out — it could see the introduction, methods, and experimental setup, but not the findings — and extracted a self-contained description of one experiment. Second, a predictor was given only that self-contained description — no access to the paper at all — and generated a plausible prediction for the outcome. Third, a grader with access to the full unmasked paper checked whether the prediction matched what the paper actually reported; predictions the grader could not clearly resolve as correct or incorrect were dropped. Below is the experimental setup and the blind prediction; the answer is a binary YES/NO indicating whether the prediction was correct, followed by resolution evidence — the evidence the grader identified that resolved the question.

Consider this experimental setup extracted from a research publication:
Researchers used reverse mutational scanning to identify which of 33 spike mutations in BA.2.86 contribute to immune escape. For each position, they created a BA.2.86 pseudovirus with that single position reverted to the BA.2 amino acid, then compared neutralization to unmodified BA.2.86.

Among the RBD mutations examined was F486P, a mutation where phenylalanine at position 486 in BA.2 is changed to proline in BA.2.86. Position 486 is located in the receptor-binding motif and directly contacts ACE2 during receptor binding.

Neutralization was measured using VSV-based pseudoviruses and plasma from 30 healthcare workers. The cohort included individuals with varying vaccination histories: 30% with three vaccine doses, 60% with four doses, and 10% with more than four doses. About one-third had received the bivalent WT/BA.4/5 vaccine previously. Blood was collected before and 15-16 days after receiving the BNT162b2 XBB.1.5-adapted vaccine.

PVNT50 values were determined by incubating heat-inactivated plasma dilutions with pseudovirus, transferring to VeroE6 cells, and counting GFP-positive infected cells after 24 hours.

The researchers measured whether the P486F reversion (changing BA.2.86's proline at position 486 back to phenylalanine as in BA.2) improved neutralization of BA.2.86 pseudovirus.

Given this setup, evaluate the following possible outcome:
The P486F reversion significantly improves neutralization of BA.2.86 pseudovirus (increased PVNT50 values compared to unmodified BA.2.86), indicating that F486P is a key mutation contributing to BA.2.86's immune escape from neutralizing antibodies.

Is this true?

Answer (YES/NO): NO